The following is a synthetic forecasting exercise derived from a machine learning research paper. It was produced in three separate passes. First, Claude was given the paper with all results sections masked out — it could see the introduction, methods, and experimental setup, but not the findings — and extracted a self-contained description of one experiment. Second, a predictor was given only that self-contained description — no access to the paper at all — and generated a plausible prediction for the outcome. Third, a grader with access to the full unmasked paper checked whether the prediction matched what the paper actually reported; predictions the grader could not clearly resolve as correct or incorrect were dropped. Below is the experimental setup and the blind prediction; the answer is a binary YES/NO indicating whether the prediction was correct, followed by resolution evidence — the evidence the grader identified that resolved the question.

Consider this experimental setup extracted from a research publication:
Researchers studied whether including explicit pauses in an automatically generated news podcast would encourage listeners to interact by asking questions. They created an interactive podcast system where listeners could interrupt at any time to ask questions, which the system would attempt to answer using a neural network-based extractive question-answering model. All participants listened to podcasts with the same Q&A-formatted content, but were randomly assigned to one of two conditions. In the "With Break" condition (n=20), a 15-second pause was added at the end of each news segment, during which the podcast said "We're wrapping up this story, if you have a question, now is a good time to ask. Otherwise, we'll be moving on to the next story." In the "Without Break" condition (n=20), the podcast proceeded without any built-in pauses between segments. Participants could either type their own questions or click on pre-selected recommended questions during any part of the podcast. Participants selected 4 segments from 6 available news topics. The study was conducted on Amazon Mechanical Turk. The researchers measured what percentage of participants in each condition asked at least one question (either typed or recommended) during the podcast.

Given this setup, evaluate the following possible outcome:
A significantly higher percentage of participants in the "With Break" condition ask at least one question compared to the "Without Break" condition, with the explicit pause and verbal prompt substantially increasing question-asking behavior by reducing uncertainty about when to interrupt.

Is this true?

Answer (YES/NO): YES